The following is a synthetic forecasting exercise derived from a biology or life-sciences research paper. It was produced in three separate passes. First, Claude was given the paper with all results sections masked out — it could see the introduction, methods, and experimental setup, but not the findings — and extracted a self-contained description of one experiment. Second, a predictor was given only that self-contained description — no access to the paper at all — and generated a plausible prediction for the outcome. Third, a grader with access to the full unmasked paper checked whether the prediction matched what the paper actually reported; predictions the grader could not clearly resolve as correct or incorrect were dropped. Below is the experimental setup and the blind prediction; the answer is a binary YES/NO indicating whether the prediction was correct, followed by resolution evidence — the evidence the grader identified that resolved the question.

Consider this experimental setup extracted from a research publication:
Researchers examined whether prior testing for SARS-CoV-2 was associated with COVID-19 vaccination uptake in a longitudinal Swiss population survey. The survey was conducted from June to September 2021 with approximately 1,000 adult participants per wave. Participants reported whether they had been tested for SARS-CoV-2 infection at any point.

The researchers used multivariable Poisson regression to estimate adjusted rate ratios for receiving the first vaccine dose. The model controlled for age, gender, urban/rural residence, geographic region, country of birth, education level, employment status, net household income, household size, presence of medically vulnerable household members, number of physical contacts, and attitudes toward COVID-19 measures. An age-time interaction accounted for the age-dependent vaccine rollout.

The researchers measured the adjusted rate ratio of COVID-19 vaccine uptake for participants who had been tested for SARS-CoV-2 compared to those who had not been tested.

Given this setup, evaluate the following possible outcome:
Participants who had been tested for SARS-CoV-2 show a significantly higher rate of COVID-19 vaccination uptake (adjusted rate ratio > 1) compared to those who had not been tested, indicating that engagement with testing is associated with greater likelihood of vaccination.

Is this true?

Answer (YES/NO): NO